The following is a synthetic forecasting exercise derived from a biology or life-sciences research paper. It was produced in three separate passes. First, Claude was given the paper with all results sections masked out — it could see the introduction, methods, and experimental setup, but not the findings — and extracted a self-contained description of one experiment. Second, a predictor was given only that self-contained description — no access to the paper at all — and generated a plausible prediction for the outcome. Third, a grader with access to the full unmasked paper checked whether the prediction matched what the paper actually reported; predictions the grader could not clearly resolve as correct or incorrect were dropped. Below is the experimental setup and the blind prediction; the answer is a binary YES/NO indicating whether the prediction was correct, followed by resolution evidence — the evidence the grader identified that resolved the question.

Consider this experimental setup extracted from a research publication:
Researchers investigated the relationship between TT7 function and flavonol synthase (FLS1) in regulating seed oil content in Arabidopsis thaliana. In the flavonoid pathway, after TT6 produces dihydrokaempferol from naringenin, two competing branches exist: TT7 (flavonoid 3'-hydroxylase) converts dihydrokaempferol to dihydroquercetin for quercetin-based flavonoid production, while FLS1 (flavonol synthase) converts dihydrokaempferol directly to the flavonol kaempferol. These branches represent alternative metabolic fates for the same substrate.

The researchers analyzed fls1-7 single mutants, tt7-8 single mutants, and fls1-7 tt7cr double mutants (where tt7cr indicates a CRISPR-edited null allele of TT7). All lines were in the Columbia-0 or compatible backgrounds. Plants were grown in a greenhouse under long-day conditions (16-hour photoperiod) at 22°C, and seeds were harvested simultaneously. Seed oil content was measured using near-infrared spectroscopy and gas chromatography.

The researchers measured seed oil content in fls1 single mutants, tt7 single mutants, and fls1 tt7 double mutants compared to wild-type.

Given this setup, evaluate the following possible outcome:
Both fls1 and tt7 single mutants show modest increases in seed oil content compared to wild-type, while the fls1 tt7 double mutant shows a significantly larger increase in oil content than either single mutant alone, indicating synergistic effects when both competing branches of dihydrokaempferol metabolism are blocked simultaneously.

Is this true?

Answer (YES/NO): NO